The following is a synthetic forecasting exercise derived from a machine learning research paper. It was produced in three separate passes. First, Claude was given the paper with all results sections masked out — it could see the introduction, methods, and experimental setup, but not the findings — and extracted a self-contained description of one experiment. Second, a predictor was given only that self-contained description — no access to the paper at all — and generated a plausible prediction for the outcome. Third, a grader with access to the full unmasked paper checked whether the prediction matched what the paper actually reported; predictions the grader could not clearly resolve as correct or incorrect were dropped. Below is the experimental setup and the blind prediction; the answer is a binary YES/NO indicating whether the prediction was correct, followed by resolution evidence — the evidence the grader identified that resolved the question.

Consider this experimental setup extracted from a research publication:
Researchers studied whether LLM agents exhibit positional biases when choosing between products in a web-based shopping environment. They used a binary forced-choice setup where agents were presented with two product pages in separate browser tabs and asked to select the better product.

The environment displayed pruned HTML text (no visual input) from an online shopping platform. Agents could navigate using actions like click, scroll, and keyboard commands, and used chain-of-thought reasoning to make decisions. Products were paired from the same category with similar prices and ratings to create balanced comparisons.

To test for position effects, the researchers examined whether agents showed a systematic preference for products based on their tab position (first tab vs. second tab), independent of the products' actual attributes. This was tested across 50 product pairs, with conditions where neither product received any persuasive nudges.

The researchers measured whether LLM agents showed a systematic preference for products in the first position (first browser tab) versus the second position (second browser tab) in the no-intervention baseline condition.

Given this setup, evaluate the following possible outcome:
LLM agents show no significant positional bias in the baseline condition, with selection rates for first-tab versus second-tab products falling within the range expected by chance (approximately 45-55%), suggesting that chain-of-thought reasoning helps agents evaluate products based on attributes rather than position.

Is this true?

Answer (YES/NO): NO